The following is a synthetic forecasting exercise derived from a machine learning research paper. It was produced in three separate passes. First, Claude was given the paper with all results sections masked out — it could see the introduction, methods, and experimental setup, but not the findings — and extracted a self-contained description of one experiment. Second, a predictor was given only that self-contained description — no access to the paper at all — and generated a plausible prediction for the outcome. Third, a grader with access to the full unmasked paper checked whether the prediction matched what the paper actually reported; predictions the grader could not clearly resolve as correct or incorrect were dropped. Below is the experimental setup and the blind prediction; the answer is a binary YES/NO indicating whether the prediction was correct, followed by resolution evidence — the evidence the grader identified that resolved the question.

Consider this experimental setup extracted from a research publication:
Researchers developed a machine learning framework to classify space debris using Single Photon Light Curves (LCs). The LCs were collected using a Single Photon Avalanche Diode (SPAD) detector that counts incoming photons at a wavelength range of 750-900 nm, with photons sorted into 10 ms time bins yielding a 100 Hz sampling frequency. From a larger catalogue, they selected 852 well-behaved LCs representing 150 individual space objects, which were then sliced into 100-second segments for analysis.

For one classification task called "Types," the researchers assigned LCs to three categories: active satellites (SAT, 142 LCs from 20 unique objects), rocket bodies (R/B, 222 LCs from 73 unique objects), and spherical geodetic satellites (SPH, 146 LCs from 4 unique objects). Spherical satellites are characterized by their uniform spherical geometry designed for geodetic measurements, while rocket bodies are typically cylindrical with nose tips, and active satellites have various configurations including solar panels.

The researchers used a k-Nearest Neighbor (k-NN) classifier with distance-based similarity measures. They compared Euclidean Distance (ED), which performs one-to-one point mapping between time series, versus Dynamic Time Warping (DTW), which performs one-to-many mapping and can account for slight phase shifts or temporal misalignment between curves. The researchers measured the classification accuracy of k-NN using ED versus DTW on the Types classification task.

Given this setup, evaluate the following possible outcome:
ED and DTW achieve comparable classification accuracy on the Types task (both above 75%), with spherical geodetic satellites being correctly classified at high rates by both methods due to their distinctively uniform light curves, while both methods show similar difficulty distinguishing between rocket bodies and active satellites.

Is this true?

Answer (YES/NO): NO